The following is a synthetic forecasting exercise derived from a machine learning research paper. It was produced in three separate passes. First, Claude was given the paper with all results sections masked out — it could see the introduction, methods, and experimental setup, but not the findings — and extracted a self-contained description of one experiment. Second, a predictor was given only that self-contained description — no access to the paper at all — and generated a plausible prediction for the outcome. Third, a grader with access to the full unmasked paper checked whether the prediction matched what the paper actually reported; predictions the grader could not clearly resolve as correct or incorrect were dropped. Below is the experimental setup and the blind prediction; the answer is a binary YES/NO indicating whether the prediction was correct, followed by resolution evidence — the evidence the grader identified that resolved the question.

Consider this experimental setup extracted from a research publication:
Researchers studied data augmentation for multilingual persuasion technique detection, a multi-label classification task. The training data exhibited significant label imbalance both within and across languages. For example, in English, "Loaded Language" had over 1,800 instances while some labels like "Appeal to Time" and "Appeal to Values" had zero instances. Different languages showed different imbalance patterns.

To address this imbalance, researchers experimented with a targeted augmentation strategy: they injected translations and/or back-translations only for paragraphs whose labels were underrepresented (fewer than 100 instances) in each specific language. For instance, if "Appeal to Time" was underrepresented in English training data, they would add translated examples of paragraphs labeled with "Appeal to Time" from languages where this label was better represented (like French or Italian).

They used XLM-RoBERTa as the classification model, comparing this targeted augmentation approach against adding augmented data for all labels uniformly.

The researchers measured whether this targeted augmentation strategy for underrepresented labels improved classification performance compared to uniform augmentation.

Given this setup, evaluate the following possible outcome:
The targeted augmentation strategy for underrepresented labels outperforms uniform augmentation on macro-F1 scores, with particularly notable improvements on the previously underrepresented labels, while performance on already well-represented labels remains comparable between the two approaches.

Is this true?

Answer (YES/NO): NO